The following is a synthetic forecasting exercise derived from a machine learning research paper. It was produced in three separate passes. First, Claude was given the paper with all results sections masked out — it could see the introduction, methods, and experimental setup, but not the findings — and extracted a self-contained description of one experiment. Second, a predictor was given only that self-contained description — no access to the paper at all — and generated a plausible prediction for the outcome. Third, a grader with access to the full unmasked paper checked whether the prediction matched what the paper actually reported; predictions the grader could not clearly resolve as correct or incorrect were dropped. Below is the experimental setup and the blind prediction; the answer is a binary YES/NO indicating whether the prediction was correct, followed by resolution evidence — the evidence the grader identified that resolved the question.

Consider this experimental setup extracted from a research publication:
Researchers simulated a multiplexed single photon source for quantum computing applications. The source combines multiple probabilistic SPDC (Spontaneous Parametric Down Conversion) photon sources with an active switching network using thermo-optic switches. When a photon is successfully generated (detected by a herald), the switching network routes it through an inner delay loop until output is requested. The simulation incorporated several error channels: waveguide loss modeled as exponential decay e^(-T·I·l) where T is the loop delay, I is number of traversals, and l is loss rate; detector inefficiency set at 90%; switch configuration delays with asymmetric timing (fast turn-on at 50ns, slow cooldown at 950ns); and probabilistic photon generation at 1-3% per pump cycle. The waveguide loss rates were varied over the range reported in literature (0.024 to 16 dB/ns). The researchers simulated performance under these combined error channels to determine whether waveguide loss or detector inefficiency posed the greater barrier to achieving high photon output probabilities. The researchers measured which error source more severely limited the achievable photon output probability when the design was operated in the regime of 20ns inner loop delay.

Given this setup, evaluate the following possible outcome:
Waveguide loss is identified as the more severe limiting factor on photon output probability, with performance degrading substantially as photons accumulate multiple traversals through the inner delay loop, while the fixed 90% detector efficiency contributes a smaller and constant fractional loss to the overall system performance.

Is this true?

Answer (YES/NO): YES